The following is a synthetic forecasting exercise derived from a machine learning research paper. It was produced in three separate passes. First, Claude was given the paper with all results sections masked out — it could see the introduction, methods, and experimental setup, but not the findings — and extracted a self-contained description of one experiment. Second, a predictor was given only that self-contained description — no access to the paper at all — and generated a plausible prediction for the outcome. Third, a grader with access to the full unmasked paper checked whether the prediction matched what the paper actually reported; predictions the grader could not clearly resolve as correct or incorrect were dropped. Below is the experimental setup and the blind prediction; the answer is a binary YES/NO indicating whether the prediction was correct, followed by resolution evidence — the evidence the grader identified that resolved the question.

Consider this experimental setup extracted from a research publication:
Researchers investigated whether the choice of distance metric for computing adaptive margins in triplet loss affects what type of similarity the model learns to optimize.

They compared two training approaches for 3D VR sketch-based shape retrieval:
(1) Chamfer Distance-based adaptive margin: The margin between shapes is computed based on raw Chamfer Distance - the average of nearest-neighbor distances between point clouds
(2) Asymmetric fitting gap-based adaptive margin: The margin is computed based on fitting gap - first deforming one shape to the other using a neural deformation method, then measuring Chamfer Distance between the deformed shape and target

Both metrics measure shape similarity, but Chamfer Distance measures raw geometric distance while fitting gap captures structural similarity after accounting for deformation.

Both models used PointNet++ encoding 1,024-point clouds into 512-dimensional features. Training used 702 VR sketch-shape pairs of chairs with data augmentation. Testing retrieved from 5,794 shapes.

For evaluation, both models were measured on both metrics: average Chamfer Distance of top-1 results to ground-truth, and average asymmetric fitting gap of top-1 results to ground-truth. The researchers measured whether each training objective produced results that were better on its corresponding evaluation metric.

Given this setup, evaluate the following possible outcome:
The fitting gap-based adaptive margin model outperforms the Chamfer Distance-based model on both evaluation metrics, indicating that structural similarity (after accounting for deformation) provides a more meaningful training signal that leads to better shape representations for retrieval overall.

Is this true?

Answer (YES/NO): NO